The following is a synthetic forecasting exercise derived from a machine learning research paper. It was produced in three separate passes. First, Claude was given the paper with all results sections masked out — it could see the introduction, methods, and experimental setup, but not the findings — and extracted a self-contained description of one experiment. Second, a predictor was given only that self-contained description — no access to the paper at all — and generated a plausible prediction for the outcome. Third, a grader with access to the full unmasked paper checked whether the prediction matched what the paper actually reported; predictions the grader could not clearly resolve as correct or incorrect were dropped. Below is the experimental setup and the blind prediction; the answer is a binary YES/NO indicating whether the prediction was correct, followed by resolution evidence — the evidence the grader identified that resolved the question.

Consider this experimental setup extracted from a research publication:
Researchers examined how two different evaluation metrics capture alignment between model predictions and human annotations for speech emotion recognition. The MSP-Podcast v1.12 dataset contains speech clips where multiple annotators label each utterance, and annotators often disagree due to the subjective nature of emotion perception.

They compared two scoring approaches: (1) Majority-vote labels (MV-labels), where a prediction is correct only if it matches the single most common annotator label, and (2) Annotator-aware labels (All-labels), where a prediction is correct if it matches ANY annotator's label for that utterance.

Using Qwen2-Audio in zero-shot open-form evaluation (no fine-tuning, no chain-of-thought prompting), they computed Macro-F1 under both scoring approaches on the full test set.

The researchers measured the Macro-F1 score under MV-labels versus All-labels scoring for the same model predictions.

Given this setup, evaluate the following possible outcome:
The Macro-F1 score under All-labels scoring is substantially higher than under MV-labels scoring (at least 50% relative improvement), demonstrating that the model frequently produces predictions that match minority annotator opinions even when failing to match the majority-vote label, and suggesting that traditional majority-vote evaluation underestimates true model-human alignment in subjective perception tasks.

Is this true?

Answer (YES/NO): YES